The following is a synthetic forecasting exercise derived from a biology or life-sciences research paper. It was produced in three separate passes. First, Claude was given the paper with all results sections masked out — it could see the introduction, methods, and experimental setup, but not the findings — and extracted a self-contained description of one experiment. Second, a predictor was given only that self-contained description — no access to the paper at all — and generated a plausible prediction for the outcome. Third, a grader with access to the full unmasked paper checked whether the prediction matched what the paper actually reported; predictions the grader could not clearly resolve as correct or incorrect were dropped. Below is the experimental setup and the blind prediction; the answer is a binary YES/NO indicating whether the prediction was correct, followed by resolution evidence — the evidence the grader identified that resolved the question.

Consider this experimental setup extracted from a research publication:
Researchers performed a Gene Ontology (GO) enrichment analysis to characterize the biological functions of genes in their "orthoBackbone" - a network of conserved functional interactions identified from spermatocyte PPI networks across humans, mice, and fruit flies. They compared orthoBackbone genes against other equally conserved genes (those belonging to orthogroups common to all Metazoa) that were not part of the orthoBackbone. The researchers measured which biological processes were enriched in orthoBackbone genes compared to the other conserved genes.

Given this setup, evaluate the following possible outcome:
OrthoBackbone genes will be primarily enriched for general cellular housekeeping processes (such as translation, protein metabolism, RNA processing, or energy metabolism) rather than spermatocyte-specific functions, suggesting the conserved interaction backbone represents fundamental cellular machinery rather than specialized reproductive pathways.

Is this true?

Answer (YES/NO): NO